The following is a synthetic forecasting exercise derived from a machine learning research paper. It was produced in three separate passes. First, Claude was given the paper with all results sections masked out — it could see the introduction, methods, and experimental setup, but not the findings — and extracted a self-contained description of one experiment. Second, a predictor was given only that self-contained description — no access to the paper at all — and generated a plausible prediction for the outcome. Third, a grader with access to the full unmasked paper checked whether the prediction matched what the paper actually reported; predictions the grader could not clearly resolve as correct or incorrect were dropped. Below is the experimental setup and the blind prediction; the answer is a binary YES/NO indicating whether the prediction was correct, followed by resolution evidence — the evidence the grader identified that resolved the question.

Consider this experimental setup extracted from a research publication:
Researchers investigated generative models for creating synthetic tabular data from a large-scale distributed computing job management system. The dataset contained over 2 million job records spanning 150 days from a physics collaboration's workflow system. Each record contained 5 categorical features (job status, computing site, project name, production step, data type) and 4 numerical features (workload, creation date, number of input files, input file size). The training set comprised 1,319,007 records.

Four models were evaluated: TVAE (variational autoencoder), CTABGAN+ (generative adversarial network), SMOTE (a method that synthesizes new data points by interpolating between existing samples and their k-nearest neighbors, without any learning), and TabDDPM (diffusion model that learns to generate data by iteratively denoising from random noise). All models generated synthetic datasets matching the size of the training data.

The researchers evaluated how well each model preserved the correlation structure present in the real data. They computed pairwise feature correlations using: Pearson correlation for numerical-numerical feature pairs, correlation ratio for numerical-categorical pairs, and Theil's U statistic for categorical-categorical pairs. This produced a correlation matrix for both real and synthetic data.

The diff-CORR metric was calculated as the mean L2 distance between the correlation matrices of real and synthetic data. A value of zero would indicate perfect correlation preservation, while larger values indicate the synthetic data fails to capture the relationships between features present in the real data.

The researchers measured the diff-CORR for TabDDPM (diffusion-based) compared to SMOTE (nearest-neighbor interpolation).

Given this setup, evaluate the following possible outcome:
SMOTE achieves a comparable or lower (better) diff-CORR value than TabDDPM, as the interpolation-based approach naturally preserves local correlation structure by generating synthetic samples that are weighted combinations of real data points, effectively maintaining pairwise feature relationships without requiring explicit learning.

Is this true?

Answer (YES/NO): YES